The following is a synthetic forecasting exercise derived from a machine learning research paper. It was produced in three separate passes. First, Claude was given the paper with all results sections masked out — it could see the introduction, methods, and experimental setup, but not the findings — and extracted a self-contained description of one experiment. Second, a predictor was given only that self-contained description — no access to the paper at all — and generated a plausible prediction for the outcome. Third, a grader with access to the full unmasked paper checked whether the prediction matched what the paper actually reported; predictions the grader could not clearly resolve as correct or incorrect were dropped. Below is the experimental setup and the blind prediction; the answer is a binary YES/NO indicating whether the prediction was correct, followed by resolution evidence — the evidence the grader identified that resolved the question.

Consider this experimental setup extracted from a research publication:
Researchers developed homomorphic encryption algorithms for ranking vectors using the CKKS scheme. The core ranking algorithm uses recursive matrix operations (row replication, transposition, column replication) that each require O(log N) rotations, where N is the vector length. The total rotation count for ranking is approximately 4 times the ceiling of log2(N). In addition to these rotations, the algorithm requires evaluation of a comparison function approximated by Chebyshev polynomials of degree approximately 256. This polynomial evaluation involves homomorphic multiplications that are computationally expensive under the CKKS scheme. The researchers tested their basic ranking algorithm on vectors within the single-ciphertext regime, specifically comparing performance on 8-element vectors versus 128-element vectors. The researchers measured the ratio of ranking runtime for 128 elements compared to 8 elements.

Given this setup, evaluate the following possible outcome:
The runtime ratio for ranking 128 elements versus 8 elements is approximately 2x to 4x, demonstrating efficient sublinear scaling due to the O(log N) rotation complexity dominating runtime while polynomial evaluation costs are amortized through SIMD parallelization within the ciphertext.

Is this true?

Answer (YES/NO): NO